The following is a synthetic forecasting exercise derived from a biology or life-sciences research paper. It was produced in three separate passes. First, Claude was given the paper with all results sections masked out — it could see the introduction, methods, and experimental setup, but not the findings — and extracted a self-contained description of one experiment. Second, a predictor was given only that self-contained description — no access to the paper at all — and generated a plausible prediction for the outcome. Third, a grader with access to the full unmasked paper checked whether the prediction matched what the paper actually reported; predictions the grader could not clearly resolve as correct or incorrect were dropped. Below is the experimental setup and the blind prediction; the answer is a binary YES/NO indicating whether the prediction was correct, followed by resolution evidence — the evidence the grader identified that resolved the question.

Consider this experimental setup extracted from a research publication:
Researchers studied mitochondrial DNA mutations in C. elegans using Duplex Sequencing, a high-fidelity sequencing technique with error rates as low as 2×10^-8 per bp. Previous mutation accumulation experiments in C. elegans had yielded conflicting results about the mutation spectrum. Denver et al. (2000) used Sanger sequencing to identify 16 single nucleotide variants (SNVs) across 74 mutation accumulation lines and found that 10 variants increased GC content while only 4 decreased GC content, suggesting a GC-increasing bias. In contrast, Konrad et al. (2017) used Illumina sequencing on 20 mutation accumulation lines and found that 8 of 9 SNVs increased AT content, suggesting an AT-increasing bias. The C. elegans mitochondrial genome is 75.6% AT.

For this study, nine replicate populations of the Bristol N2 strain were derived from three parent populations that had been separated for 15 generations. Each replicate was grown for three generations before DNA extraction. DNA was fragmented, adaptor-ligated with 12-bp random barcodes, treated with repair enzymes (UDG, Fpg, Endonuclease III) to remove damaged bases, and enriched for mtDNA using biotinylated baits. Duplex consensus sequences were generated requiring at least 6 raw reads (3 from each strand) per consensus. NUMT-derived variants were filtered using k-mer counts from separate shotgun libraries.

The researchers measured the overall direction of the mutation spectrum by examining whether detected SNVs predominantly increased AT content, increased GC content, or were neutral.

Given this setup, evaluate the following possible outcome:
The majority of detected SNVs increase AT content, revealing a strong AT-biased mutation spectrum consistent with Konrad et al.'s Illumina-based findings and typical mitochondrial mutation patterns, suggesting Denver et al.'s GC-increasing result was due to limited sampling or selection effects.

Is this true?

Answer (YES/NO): YES